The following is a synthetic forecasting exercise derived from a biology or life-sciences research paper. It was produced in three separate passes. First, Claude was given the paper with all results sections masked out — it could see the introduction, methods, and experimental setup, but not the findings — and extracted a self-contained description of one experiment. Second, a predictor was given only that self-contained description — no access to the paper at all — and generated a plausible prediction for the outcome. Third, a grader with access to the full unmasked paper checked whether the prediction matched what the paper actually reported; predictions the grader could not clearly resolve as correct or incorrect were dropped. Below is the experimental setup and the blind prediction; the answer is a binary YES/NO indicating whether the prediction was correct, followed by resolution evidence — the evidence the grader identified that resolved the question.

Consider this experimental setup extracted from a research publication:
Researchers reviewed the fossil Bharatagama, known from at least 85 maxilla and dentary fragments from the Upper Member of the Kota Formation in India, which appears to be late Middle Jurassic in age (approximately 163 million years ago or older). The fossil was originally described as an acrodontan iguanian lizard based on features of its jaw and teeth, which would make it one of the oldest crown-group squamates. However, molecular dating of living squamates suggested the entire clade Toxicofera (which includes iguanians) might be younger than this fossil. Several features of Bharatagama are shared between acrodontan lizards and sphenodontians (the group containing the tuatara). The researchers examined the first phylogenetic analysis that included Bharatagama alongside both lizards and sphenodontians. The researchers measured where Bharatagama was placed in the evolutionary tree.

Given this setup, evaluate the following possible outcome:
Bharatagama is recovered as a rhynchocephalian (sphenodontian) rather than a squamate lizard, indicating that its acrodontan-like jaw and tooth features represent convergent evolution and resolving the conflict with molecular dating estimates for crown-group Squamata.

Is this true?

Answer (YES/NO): YES